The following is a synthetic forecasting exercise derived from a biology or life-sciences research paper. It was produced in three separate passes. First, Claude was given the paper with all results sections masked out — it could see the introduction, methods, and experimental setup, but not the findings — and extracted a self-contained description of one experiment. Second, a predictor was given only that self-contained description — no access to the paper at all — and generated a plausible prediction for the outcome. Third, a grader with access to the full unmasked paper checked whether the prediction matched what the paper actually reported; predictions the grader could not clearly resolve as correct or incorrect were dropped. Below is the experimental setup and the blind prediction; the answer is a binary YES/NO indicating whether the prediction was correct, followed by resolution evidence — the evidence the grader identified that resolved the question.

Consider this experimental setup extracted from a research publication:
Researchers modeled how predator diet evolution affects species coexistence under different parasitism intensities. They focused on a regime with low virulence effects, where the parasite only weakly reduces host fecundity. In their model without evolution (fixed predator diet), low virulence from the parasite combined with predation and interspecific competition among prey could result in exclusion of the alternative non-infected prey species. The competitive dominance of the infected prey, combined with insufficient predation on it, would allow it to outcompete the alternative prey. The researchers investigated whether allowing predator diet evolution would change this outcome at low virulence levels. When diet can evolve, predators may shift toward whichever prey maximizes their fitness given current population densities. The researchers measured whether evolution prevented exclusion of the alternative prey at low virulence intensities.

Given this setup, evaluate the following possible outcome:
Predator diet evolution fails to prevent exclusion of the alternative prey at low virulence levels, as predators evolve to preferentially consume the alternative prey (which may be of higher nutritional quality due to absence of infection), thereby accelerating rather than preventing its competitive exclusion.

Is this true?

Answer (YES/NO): NO